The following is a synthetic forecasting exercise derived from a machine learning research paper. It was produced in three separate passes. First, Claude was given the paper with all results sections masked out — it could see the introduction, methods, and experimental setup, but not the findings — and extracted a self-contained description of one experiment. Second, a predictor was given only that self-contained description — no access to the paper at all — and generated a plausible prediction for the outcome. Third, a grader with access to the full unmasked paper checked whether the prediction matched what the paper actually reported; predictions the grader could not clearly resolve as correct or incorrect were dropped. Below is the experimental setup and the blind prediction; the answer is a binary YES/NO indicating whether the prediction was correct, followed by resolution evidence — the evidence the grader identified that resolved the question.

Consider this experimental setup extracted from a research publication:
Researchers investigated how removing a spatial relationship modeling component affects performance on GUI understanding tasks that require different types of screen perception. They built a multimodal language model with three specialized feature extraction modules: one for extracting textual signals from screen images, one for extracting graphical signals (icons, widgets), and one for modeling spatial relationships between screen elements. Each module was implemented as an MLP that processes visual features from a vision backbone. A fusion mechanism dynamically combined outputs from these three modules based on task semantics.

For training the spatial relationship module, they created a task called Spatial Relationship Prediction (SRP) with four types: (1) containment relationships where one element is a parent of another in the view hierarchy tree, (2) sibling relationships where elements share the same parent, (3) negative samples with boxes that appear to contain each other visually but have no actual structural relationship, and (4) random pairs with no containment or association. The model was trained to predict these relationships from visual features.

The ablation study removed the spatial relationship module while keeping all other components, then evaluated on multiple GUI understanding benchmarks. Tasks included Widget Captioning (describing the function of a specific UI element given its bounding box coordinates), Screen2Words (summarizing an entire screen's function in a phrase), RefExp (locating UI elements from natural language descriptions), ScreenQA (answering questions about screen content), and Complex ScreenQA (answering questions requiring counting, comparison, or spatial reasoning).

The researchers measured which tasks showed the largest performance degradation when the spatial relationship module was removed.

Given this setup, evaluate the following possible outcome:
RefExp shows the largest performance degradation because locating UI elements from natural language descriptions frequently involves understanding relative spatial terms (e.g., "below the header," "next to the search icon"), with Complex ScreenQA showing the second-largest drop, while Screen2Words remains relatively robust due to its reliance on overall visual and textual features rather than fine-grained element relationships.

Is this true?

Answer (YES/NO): NO